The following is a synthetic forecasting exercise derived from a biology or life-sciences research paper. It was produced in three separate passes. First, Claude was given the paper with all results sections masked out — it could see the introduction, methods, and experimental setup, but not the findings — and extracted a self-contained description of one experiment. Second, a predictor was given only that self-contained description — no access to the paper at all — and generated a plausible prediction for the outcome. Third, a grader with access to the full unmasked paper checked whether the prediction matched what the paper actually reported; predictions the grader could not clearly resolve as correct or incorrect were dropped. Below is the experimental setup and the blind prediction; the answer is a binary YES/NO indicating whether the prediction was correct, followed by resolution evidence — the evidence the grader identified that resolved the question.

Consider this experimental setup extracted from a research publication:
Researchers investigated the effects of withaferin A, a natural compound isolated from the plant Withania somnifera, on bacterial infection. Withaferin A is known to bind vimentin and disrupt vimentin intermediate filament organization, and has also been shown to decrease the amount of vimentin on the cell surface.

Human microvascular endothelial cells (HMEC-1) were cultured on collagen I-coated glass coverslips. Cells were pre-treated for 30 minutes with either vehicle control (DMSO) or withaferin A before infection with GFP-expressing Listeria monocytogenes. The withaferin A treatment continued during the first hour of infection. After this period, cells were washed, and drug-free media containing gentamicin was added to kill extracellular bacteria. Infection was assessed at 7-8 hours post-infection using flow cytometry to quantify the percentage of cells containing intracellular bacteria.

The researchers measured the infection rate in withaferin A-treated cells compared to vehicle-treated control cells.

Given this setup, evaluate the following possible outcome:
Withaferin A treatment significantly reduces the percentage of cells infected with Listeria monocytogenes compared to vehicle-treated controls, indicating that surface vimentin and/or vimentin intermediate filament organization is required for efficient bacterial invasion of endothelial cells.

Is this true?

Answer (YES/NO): YES